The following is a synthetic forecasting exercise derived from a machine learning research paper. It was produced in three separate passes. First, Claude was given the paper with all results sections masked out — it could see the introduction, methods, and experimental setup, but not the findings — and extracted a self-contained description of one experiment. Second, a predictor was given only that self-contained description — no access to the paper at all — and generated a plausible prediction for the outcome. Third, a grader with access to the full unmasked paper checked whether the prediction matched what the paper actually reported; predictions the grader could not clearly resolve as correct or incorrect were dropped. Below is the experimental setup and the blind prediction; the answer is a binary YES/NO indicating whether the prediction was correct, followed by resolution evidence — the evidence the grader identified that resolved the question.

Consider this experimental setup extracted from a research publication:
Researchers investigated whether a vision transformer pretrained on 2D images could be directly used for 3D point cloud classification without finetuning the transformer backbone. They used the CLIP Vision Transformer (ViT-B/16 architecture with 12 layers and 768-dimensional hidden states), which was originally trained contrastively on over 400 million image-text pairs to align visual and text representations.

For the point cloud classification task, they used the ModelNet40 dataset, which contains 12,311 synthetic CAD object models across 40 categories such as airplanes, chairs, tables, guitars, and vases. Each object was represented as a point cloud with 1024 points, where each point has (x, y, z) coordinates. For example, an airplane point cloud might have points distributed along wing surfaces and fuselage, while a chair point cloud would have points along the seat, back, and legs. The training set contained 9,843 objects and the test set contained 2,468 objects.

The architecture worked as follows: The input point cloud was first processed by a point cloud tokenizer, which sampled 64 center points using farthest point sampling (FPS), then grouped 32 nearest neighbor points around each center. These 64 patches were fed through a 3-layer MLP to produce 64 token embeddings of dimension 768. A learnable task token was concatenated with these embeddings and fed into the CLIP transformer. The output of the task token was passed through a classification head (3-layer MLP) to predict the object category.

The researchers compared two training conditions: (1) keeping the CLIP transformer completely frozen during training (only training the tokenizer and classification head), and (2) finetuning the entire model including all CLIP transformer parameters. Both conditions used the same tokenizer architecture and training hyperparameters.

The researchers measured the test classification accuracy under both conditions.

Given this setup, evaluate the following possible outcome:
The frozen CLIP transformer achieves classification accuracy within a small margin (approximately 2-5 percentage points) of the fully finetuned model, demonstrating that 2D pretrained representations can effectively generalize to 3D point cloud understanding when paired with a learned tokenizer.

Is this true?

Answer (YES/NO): YES